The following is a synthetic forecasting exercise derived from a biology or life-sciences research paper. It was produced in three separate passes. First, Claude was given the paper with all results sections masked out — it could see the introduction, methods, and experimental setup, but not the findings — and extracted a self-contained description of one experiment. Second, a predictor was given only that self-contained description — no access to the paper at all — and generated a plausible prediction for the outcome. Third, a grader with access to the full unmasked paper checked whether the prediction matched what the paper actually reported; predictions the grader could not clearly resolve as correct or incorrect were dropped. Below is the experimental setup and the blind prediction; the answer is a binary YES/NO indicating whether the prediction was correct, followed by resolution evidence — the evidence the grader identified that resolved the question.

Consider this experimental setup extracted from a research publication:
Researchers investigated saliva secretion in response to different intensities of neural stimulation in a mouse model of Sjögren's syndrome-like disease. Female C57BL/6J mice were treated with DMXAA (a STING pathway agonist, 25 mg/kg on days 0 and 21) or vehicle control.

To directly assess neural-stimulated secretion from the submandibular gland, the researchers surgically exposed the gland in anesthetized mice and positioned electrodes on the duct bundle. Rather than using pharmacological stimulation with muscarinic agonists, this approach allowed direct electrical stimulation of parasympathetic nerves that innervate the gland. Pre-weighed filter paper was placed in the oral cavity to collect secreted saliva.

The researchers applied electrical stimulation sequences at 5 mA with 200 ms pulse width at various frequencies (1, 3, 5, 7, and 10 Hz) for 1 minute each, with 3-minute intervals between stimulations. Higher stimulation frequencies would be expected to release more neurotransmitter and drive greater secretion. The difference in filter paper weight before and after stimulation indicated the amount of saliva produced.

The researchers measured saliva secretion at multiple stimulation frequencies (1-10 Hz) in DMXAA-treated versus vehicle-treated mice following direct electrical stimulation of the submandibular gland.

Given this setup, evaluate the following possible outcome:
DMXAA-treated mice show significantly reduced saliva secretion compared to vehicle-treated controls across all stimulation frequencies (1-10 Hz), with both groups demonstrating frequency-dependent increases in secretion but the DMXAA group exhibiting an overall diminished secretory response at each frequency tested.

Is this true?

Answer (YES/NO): NO